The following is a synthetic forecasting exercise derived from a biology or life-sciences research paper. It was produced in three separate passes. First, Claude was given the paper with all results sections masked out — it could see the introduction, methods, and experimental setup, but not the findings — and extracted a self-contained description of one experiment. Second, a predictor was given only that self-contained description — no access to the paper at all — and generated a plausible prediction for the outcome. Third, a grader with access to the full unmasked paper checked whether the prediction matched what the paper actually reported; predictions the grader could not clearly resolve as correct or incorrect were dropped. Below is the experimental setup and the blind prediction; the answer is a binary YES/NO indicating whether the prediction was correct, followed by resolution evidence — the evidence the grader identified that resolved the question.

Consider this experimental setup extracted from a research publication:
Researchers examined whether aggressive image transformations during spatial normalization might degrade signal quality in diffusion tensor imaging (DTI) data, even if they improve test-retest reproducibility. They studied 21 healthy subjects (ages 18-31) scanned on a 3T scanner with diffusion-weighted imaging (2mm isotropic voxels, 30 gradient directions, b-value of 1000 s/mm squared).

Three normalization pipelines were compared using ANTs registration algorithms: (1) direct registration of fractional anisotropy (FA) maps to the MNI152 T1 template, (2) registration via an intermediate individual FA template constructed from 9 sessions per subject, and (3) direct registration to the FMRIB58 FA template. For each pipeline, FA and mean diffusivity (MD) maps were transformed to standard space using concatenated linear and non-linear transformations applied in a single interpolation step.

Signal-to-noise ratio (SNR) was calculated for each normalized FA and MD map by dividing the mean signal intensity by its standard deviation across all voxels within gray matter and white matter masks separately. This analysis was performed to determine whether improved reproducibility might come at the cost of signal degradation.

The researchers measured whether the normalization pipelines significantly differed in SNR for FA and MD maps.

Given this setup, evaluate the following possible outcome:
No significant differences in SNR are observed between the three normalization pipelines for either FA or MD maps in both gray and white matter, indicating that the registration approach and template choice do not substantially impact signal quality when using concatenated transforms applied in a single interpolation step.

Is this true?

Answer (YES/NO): NO